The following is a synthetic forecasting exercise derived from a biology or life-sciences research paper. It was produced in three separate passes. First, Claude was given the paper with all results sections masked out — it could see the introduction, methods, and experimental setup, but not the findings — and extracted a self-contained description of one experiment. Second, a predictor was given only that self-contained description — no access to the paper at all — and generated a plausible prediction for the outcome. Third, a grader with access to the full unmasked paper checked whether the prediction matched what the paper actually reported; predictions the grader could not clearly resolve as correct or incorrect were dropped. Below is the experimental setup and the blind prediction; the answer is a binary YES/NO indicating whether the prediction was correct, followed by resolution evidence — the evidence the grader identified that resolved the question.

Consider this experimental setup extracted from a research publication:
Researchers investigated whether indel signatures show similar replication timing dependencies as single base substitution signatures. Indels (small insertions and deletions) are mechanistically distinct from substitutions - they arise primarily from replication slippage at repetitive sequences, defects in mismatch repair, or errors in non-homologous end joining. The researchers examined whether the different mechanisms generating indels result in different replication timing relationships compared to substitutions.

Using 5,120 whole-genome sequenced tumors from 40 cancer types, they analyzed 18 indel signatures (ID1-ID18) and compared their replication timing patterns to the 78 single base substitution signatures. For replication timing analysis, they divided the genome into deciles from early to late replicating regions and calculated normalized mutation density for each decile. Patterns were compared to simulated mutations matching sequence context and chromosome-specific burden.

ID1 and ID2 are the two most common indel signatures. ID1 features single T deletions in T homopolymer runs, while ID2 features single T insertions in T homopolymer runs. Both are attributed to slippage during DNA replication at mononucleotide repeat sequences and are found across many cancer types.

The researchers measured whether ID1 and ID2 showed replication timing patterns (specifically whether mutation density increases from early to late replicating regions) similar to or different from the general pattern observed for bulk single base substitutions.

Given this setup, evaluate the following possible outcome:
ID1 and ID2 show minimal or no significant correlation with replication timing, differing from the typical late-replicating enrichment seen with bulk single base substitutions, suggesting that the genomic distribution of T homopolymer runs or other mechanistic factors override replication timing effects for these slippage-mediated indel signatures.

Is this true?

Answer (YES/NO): NO